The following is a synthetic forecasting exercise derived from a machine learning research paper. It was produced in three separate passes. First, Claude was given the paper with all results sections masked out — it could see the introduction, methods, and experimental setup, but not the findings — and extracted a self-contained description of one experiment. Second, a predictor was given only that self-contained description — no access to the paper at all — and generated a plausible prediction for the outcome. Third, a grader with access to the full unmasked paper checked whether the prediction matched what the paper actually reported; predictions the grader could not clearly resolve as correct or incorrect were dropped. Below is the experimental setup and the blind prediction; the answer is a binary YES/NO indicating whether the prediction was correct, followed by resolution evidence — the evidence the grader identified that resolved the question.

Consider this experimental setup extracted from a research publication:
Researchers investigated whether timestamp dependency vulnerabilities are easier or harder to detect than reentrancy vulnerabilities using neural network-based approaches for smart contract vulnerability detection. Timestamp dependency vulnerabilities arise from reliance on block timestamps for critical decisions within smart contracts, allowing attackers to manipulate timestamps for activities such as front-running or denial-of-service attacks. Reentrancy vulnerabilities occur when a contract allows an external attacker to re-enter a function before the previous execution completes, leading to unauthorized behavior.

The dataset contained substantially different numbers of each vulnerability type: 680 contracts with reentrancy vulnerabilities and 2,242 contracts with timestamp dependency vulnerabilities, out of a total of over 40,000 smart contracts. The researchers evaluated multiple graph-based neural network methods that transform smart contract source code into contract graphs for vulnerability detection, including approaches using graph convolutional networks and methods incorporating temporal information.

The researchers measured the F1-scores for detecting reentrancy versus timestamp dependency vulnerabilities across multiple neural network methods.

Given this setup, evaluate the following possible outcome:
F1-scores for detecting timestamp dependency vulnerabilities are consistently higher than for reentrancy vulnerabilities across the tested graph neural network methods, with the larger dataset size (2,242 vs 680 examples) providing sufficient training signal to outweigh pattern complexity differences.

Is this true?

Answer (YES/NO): YES